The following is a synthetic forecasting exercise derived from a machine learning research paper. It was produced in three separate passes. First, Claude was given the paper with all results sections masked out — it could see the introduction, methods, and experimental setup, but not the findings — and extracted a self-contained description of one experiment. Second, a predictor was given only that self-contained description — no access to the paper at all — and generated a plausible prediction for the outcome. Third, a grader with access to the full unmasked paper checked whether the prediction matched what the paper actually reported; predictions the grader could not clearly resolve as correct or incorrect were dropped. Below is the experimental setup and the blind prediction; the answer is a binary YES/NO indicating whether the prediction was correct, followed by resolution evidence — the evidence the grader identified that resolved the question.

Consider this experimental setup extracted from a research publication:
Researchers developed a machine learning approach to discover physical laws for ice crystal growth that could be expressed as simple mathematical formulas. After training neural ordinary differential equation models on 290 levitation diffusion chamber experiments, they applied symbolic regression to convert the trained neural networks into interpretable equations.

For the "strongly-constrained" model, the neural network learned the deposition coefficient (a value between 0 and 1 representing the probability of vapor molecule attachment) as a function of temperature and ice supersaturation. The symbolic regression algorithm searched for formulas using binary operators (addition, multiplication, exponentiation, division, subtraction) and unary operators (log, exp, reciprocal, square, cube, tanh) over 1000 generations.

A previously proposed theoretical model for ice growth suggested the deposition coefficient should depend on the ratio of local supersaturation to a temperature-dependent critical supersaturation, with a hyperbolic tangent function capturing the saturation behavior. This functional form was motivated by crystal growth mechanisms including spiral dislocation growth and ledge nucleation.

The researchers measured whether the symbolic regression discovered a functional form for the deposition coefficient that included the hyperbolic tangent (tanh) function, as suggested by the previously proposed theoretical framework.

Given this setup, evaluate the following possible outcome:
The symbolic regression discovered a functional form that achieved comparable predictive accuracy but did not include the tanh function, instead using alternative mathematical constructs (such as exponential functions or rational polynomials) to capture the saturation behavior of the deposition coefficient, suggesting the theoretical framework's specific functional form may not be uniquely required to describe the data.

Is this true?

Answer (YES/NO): NO